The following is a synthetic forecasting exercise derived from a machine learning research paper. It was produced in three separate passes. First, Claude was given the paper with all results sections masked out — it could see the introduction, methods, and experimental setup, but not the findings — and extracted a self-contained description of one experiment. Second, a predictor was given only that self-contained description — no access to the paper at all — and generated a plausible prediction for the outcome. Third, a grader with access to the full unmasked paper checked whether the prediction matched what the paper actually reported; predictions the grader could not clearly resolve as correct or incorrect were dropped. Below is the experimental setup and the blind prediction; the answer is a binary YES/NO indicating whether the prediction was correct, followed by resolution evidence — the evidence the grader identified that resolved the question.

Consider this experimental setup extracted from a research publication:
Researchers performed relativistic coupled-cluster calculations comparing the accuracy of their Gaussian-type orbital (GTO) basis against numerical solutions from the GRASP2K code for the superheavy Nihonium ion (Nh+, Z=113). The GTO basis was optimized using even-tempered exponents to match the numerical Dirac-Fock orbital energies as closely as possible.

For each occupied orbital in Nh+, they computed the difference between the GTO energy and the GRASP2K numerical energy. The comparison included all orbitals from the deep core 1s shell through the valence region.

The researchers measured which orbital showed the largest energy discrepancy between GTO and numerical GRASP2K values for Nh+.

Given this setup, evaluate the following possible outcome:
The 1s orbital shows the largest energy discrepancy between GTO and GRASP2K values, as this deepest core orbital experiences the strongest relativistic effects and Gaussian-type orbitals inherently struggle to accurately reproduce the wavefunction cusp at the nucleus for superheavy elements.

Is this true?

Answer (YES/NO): YES